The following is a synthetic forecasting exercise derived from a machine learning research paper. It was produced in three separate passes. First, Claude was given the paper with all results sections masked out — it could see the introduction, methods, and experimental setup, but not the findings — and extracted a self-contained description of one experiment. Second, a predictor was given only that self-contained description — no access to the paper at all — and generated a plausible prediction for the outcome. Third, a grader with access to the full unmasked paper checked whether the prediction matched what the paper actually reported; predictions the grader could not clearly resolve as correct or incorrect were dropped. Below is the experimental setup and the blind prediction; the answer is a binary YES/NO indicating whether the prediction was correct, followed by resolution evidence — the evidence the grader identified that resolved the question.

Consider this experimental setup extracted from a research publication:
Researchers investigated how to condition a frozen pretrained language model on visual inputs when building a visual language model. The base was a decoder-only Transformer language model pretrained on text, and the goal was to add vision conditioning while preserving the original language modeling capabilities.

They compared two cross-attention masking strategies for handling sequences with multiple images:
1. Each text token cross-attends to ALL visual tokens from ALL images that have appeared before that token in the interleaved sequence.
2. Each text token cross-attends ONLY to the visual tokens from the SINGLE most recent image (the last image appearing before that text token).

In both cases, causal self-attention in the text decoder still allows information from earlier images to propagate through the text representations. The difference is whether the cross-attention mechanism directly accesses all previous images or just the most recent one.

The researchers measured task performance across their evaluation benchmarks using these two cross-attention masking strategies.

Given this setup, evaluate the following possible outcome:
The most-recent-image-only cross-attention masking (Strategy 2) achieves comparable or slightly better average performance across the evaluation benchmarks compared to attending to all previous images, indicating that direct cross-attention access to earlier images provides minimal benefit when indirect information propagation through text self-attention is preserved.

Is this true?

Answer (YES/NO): NO